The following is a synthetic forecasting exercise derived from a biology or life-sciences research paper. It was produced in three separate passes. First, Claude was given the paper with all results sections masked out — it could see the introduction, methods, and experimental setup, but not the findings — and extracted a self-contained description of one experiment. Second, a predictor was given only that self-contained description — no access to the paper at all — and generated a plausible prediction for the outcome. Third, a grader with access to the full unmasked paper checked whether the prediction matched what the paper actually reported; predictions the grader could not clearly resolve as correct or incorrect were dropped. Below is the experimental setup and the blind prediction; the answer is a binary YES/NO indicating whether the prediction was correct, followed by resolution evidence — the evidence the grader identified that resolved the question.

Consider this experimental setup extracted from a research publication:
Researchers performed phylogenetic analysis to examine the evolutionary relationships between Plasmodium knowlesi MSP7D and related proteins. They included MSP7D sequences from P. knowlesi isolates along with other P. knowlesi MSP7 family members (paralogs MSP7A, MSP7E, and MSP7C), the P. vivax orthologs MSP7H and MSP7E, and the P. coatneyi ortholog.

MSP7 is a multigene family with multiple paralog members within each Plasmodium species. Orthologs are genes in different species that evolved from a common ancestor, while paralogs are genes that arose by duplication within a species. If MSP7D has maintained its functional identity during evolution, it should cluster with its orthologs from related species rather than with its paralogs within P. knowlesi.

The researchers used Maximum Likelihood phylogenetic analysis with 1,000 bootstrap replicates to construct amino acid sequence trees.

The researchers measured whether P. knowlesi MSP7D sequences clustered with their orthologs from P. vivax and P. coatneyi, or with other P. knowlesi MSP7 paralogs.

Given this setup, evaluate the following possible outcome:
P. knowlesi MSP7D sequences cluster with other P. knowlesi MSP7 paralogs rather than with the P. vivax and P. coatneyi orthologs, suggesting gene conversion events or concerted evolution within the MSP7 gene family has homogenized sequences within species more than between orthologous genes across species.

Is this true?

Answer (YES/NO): NO